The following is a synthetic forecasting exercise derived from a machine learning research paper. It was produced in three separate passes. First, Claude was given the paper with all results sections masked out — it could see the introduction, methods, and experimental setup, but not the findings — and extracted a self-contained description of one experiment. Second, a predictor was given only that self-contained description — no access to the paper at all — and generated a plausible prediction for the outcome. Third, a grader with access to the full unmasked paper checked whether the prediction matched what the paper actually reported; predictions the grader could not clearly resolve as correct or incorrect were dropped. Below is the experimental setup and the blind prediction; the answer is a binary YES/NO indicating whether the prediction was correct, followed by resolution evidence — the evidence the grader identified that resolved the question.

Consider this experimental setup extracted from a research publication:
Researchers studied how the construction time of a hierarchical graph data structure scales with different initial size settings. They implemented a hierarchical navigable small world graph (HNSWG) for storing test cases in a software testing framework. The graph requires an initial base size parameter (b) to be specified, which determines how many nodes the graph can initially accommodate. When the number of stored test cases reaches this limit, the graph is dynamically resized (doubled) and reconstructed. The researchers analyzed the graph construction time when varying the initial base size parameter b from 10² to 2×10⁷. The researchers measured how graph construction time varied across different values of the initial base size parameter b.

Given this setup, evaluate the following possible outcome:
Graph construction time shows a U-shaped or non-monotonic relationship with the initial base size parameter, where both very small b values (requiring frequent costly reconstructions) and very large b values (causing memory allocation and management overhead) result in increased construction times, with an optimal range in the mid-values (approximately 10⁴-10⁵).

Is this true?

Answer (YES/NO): NO